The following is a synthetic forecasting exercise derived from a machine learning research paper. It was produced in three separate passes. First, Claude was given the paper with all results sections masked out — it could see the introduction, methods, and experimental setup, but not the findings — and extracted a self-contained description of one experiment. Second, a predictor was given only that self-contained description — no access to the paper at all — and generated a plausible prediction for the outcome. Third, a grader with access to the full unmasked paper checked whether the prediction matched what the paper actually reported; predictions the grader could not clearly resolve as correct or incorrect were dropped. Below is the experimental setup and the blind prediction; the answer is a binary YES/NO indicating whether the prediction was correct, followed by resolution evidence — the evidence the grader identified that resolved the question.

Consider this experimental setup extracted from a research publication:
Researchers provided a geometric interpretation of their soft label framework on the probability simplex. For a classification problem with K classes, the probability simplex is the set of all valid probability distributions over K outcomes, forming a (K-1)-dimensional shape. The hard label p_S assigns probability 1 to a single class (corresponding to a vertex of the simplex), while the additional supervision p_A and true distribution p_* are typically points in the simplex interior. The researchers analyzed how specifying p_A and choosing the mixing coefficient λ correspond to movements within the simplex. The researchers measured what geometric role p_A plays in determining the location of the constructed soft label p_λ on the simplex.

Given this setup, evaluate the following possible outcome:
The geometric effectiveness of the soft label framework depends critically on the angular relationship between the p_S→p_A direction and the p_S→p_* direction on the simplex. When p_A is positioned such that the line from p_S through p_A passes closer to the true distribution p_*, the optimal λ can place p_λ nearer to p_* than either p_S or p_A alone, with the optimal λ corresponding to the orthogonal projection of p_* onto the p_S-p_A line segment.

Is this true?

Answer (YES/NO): NO